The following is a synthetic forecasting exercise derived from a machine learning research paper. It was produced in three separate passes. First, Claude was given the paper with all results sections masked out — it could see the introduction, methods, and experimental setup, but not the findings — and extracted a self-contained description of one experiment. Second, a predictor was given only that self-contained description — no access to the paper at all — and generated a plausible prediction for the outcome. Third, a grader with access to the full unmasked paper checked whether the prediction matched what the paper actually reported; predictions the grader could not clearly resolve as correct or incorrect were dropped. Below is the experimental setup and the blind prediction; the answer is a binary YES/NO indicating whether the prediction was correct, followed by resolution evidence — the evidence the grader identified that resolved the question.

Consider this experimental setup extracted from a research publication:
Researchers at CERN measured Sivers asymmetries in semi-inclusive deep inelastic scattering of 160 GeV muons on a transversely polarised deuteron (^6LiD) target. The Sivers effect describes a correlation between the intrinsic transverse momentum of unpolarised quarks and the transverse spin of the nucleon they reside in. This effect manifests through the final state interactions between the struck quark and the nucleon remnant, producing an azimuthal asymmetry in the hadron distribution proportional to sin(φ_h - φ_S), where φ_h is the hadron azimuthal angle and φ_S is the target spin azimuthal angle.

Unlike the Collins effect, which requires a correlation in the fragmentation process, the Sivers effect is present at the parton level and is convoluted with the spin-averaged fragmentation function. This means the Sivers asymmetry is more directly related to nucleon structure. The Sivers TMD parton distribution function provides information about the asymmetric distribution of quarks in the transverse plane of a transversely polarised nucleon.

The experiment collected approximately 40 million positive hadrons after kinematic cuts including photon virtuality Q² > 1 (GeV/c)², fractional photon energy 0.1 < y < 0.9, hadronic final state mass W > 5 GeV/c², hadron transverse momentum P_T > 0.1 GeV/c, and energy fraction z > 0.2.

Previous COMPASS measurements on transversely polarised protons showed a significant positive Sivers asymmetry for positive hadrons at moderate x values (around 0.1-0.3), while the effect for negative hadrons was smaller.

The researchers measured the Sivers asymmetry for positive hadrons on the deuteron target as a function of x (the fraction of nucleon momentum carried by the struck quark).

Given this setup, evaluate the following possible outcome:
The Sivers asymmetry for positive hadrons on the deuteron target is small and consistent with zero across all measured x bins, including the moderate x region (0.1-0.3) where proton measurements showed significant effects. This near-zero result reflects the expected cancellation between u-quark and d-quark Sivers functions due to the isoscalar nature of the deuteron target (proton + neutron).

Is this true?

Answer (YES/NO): YES